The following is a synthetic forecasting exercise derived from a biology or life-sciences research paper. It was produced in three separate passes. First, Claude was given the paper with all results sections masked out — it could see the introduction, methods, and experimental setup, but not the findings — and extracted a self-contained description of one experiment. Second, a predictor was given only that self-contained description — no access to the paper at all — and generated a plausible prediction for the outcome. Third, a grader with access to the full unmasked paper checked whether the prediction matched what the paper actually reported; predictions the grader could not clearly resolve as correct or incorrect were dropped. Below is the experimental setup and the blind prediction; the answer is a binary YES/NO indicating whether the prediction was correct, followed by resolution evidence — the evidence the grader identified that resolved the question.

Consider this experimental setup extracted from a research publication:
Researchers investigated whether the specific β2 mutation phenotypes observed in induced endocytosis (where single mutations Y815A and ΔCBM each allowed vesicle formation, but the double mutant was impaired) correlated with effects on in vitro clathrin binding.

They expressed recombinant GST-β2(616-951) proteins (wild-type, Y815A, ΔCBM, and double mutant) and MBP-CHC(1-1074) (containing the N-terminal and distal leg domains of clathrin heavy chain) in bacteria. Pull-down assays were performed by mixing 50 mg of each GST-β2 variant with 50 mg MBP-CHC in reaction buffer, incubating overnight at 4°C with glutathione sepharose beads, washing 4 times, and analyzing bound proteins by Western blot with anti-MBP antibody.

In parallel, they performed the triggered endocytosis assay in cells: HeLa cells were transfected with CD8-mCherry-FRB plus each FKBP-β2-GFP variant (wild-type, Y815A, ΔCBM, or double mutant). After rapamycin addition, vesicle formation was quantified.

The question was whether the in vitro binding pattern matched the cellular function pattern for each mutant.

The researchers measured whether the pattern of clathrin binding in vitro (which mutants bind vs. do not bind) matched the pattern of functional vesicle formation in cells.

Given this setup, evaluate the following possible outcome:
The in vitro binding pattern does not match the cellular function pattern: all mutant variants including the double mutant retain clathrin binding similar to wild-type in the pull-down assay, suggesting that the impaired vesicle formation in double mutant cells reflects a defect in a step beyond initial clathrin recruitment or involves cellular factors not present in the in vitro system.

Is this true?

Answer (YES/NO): NO